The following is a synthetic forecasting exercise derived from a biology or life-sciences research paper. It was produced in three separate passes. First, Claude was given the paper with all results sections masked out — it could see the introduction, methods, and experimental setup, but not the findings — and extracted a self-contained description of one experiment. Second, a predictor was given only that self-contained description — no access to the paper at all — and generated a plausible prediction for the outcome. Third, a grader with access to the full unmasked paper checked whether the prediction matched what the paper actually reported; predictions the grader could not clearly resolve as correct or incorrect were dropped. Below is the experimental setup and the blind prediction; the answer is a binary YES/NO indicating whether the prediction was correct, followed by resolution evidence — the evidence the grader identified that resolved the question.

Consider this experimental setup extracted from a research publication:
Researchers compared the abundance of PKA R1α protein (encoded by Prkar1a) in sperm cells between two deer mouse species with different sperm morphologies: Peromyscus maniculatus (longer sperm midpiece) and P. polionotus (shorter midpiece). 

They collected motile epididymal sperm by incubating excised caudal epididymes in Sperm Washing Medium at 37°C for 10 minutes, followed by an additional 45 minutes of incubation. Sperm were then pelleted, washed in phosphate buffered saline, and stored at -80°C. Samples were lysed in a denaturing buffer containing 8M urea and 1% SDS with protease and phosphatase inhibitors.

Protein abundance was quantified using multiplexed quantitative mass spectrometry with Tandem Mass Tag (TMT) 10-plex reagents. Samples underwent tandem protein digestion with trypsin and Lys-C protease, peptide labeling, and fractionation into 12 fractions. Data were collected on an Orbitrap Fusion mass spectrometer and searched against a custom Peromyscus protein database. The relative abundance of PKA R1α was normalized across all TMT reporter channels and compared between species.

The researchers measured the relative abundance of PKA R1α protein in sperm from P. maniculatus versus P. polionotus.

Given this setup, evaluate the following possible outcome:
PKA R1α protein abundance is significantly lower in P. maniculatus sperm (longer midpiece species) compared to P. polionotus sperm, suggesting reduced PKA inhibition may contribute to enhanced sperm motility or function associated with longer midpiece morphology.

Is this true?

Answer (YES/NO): YES